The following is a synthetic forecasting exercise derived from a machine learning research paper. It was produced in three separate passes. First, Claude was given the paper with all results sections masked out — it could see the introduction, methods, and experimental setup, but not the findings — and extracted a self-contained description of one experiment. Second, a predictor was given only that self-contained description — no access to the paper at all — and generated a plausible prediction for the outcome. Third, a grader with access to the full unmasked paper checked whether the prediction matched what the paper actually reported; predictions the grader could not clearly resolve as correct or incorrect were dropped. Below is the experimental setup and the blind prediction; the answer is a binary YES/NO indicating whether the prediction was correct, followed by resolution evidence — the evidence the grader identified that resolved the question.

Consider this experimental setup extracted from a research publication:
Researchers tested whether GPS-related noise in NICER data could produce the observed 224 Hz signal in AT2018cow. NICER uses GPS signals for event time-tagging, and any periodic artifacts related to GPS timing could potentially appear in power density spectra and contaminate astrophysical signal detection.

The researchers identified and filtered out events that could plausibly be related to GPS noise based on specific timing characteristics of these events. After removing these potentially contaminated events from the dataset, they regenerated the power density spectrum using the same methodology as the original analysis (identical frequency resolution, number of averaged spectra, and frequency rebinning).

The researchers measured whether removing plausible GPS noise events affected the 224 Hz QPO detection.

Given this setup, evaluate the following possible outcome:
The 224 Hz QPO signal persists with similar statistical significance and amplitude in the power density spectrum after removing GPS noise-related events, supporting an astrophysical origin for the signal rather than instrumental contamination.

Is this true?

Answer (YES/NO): YES